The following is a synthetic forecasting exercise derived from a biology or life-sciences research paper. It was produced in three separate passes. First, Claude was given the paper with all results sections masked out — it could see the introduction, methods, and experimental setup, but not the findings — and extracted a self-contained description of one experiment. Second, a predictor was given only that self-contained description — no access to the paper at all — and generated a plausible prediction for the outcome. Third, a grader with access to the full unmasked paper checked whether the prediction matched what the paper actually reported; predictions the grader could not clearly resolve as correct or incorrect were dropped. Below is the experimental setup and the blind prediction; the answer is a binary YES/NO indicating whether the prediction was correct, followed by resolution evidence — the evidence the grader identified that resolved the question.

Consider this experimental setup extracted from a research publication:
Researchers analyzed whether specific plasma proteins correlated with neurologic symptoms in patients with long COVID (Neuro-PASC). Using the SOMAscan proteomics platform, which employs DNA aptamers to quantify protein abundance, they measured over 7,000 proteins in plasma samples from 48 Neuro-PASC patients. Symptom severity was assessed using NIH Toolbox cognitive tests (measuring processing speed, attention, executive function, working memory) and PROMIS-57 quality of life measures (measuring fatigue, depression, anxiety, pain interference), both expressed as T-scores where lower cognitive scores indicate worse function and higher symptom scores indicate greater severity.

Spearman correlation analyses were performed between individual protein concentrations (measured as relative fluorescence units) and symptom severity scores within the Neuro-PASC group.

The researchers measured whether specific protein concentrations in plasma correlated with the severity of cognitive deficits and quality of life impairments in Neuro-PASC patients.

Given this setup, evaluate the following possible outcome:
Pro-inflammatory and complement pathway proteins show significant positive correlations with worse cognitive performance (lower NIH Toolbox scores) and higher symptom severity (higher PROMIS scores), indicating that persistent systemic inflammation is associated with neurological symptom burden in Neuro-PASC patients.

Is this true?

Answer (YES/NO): NO